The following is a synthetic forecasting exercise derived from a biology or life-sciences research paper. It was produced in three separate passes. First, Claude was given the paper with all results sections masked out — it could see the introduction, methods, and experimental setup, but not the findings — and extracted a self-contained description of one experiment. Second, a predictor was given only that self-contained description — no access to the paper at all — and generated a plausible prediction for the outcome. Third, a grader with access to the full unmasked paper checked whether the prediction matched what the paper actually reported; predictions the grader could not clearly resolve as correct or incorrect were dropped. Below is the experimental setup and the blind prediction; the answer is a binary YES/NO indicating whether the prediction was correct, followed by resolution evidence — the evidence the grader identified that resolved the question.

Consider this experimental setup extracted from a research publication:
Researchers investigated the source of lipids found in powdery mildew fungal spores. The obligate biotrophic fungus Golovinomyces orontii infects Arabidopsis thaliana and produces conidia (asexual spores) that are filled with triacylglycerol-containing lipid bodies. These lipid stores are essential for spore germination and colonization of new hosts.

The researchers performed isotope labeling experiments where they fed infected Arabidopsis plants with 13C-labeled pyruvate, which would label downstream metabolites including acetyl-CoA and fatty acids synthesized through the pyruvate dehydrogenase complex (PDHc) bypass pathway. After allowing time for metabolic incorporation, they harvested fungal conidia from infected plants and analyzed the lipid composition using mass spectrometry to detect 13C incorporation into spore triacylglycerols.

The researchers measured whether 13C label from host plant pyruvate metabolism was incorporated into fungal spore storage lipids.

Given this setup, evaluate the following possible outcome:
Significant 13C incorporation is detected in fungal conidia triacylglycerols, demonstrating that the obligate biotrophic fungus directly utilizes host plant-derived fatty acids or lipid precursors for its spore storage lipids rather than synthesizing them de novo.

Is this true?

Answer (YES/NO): YES